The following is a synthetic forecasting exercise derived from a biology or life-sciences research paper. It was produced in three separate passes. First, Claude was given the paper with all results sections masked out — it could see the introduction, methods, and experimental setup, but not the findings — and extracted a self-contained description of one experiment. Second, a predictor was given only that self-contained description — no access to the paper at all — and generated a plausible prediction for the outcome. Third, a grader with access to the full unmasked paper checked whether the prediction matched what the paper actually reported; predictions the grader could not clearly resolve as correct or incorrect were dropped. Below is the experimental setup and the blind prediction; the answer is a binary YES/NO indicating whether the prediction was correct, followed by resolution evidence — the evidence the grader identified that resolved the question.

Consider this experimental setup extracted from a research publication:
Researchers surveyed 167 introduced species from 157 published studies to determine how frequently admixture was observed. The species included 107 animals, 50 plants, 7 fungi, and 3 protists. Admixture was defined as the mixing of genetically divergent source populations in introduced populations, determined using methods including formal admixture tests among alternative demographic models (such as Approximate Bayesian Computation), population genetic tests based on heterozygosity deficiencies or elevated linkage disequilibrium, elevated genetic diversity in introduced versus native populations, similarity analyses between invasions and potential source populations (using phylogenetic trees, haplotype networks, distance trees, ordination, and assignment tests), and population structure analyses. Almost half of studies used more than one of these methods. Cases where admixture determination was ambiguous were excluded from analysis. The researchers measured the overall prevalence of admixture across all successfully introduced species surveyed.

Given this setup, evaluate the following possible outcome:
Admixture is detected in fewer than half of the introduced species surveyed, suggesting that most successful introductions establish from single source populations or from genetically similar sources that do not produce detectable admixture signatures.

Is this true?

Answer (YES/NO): YES